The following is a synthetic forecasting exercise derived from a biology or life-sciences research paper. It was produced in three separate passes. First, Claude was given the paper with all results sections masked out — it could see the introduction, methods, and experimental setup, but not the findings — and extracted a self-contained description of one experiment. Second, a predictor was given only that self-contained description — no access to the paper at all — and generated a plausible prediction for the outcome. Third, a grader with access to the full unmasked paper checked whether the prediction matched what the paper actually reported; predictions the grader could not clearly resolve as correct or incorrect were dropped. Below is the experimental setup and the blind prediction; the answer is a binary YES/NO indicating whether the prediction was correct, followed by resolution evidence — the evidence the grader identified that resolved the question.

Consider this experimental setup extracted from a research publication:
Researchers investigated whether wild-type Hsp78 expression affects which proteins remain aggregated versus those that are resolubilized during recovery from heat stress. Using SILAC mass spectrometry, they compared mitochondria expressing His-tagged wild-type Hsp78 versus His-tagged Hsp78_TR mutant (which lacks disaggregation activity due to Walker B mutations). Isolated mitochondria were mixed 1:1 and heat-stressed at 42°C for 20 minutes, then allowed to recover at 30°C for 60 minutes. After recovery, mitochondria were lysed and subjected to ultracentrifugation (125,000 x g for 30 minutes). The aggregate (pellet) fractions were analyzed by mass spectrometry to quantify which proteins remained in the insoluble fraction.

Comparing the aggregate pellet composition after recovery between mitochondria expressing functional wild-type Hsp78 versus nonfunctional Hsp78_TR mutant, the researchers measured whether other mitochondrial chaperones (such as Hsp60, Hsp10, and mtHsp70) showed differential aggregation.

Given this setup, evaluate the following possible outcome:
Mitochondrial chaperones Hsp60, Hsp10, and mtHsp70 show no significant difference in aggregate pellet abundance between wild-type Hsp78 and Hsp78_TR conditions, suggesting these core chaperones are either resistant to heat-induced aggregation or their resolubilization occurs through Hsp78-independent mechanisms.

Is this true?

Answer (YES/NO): YES